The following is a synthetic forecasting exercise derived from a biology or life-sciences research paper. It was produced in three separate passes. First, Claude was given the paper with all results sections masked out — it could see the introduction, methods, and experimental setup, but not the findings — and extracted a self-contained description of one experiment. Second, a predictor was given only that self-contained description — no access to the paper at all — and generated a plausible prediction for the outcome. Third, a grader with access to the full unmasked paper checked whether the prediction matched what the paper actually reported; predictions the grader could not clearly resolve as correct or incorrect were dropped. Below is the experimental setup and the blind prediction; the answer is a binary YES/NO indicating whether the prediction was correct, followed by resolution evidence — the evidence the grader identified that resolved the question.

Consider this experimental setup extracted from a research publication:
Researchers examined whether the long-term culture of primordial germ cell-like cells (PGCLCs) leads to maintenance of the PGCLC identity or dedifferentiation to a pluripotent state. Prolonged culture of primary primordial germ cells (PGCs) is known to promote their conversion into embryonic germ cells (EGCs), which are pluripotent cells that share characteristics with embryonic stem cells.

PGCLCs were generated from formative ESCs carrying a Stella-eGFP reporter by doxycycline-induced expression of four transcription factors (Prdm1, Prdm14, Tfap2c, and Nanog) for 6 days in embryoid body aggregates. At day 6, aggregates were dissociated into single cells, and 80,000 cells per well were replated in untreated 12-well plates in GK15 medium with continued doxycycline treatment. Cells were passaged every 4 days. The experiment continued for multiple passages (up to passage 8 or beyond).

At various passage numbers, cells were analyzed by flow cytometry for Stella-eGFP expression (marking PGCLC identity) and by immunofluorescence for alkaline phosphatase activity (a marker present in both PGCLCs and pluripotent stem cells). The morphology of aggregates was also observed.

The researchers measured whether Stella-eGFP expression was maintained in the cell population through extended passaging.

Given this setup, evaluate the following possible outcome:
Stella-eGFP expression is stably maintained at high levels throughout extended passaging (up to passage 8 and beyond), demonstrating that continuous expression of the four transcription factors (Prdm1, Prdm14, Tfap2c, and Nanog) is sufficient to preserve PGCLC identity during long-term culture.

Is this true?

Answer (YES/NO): YES